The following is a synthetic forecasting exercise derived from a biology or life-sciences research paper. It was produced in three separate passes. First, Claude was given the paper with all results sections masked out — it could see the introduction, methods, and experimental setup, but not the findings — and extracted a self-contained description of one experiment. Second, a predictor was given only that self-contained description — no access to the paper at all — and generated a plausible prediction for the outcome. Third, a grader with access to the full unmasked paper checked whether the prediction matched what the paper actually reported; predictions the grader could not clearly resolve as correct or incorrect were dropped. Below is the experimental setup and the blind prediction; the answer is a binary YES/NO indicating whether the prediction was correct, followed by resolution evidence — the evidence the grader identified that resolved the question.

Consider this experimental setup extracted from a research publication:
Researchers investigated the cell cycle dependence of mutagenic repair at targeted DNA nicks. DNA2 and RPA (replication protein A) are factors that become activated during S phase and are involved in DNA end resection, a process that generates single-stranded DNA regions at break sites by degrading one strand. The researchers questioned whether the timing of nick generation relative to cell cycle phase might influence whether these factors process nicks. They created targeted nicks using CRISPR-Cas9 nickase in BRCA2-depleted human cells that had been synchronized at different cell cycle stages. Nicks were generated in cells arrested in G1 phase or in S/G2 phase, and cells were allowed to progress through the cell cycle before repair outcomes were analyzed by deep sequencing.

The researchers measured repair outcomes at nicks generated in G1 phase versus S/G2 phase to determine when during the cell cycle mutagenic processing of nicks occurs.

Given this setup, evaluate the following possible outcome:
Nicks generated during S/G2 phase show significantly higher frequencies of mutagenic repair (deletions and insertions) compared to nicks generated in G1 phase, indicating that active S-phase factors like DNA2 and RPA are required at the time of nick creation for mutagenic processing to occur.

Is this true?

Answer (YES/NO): NO